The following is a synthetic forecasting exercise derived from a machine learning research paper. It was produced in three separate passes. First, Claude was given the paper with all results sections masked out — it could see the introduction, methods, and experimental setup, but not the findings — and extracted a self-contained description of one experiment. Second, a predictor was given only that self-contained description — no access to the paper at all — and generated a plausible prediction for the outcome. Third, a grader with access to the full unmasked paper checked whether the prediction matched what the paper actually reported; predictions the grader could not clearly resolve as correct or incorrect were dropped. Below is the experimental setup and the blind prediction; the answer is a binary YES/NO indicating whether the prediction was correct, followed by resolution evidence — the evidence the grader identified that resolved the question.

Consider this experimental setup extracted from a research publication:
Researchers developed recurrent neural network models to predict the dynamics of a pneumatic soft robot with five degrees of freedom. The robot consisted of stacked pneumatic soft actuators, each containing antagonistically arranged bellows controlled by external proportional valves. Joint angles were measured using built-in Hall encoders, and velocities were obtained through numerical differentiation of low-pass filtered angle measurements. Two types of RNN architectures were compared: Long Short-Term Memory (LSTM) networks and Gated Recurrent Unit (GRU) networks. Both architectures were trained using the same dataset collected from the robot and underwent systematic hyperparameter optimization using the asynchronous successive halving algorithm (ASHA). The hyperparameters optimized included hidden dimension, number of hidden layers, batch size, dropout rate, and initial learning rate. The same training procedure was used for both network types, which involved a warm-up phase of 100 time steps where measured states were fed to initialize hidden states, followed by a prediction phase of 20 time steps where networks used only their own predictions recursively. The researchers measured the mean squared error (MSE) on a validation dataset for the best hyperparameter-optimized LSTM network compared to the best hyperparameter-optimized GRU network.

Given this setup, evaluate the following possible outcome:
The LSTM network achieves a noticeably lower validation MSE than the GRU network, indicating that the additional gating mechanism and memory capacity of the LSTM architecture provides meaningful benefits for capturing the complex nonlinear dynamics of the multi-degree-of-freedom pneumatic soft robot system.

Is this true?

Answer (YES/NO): NO